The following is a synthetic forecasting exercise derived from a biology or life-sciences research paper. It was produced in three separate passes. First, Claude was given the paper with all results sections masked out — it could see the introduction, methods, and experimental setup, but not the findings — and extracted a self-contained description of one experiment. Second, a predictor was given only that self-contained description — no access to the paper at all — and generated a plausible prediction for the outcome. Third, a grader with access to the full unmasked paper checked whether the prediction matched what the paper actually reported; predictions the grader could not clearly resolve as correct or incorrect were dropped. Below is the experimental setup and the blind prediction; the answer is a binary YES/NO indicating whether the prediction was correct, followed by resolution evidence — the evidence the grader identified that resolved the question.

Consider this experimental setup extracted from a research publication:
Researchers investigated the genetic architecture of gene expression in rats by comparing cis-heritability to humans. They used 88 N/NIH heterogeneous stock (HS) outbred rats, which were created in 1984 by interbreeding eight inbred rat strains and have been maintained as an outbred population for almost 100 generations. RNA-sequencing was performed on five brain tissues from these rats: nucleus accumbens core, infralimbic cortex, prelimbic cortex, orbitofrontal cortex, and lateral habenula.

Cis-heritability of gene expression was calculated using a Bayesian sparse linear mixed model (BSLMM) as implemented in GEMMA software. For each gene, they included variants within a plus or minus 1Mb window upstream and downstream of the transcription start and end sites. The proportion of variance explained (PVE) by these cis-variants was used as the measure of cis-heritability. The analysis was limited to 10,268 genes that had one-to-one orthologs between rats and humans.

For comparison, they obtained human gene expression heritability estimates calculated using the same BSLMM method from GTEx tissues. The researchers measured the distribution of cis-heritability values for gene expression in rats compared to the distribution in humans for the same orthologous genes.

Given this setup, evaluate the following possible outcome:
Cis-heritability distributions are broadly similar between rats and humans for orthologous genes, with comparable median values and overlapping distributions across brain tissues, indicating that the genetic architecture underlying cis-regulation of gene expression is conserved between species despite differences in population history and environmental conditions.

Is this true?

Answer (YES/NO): YES